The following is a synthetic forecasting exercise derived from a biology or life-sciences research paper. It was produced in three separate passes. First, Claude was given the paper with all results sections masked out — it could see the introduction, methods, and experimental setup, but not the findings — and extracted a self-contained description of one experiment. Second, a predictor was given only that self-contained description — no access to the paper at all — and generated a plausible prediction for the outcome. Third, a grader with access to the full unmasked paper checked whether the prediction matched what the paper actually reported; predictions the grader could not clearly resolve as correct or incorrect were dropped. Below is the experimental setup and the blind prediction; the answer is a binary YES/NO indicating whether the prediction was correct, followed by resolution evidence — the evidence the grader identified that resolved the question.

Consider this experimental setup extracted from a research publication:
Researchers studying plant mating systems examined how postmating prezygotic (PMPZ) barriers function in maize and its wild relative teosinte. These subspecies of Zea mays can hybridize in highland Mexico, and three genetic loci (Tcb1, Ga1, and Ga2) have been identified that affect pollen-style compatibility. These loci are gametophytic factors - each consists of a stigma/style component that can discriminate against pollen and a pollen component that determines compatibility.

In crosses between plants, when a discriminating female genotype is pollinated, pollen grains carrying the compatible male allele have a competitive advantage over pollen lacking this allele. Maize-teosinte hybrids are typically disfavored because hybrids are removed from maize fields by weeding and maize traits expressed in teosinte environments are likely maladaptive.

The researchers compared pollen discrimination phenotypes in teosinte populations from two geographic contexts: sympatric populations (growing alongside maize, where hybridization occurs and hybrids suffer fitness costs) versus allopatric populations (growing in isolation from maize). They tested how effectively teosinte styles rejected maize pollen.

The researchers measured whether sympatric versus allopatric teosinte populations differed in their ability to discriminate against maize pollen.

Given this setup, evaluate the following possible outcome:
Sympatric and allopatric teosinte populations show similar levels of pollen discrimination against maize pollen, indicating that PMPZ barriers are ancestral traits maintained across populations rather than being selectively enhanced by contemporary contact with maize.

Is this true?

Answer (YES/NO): NO